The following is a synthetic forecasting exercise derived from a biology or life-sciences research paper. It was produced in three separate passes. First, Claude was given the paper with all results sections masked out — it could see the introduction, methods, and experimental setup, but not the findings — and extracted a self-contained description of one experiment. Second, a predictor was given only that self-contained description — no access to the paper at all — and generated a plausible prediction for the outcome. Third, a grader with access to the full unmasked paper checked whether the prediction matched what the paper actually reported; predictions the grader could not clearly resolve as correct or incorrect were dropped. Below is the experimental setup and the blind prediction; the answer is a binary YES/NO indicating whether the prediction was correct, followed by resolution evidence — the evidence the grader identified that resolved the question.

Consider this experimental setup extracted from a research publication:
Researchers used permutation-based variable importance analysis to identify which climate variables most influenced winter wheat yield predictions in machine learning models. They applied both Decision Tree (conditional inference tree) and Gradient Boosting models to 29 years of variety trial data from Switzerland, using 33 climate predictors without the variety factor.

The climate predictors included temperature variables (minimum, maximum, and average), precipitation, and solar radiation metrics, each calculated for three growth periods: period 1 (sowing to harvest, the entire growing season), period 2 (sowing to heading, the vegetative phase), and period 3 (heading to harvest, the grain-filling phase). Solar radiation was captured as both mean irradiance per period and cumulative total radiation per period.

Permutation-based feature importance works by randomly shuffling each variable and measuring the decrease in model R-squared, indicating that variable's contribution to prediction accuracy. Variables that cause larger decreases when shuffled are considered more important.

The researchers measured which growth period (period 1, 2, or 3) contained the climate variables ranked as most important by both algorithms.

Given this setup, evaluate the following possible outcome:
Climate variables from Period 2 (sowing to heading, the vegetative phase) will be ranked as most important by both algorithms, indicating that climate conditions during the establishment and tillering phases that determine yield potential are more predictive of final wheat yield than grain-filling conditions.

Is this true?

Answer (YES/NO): NO